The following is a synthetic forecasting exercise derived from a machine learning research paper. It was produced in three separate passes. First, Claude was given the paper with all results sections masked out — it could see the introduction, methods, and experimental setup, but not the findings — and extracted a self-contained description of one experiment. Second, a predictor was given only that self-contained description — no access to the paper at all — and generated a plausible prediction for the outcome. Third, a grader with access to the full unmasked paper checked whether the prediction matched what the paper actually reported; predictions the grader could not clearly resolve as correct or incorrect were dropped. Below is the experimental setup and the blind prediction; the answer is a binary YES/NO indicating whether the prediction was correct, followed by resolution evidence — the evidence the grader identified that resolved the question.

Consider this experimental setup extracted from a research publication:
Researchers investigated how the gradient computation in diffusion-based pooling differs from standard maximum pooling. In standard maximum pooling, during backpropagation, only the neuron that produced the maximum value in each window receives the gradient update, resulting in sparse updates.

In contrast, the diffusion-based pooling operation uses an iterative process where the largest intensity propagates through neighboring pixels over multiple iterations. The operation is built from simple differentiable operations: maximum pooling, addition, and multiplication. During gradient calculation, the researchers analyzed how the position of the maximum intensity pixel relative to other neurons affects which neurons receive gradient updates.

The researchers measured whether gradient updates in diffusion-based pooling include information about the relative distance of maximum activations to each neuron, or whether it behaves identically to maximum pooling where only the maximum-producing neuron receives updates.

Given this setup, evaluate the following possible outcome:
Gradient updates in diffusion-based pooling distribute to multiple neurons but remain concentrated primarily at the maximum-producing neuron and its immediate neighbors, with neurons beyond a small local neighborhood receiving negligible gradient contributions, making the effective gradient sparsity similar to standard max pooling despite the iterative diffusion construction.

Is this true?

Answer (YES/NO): NO